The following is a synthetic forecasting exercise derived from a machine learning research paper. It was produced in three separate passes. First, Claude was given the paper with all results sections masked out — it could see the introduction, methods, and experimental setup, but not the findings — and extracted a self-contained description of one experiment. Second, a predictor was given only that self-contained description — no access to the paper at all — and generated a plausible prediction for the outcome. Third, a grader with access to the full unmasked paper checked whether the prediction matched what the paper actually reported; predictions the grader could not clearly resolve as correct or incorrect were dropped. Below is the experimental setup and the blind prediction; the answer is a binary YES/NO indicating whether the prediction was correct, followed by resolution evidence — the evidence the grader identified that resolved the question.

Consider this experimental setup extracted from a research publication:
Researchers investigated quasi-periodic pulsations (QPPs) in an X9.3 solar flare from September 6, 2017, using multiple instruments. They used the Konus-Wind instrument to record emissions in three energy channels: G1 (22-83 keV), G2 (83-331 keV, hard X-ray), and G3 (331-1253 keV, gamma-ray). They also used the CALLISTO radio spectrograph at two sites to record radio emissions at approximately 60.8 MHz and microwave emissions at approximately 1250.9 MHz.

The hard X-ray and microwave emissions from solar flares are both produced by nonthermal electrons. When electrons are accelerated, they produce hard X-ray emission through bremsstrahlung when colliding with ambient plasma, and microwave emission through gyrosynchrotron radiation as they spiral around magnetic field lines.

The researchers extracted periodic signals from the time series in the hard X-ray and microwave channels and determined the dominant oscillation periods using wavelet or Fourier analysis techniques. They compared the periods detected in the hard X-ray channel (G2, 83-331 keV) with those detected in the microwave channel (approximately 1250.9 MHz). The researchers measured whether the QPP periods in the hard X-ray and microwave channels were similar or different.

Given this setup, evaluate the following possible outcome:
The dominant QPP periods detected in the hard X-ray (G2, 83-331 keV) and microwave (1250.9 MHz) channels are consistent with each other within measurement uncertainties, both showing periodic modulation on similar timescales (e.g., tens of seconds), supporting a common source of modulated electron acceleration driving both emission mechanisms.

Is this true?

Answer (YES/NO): YES